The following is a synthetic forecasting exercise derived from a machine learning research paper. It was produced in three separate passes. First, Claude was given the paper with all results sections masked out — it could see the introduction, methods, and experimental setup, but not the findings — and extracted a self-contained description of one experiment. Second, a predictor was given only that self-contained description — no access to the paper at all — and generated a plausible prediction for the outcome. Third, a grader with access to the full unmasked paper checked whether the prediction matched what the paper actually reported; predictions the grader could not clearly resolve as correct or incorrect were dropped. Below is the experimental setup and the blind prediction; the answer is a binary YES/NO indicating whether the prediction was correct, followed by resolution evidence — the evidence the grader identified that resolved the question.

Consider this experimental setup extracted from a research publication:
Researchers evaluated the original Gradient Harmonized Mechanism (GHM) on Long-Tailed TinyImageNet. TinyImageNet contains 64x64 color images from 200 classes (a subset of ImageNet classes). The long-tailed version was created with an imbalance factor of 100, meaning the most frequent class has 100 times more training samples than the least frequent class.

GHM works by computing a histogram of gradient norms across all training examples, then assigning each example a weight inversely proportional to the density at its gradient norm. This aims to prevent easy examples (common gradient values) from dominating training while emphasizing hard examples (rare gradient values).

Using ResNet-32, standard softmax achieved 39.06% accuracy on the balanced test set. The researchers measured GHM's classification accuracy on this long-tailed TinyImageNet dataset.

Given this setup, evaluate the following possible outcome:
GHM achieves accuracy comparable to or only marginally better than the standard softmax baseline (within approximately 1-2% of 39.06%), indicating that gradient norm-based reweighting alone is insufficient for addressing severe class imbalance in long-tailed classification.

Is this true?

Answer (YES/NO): NO